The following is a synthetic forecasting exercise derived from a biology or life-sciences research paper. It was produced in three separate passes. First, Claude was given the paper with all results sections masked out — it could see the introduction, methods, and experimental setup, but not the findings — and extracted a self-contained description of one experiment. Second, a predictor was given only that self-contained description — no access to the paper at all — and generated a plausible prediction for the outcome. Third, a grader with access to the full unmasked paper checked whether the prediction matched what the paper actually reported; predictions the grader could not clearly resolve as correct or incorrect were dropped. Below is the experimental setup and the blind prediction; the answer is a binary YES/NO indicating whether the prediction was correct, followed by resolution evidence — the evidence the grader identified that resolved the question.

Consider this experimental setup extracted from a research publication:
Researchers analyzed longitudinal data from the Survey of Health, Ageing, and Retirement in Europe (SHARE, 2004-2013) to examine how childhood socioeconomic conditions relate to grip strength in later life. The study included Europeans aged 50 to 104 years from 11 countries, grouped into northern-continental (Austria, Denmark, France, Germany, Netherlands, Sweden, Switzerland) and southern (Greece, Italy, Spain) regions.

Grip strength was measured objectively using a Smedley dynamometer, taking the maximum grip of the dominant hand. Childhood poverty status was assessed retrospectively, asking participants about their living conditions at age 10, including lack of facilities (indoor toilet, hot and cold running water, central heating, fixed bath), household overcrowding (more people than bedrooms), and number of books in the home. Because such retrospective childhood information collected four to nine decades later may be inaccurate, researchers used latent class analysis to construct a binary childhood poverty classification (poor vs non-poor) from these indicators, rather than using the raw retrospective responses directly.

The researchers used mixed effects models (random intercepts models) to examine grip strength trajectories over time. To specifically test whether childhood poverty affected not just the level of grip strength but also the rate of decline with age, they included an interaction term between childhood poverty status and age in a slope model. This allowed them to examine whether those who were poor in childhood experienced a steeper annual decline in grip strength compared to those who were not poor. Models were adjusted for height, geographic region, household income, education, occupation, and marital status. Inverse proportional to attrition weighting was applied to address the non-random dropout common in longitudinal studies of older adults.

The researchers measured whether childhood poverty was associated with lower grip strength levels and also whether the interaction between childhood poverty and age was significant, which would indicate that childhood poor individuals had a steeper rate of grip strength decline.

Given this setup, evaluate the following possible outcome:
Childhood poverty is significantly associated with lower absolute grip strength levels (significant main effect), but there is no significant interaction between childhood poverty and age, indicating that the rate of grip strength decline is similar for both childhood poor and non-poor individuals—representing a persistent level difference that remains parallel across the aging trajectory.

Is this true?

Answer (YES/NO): YES